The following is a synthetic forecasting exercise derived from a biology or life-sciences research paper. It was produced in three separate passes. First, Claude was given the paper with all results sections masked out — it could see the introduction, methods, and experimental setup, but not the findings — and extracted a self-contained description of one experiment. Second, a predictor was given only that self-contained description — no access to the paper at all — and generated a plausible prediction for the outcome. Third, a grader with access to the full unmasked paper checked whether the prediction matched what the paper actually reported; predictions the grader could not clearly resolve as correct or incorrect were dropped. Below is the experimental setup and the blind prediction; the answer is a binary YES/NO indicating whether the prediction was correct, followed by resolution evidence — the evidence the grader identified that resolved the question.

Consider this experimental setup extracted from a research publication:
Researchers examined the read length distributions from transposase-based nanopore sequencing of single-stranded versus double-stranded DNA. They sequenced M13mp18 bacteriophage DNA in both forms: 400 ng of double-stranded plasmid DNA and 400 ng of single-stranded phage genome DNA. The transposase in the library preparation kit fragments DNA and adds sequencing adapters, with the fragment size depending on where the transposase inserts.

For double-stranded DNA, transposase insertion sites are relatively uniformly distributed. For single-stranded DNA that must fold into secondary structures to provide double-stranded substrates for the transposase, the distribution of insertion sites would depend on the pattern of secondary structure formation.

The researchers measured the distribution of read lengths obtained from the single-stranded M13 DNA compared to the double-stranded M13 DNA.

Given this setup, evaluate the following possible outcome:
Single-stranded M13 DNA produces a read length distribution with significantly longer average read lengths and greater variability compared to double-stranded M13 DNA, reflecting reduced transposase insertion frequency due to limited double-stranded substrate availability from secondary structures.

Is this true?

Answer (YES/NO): NO